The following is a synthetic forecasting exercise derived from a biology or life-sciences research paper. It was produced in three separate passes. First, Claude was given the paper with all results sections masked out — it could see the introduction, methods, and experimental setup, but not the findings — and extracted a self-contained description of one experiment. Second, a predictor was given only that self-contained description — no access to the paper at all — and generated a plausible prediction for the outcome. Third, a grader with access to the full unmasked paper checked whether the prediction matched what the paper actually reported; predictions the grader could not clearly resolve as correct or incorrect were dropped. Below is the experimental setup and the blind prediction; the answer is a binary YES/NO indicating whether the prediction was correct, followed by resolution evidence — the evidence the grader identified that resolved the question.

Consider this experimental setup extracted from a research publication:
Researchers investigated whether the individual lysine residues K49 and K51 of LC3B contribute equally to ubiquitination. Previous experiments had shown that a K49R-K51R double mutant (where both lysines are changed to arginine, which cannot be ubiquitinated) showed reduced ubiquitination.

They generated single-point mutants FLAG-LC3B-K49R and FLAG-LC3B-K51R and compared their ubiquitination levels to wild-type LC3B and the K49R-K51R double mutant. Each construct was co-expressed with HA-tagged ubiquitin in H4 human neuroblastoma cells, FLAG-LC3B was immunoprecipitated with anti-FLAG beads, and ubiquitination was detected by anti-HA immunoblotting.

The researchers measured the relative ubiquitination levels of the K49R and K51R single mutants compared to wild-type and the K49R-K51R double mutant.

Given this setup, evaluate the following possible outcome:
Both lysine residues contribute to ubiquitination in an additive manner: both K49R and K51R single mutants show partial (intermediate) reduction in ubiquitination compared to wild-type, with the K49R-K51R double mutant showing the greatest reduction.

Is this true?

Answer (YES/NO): NO